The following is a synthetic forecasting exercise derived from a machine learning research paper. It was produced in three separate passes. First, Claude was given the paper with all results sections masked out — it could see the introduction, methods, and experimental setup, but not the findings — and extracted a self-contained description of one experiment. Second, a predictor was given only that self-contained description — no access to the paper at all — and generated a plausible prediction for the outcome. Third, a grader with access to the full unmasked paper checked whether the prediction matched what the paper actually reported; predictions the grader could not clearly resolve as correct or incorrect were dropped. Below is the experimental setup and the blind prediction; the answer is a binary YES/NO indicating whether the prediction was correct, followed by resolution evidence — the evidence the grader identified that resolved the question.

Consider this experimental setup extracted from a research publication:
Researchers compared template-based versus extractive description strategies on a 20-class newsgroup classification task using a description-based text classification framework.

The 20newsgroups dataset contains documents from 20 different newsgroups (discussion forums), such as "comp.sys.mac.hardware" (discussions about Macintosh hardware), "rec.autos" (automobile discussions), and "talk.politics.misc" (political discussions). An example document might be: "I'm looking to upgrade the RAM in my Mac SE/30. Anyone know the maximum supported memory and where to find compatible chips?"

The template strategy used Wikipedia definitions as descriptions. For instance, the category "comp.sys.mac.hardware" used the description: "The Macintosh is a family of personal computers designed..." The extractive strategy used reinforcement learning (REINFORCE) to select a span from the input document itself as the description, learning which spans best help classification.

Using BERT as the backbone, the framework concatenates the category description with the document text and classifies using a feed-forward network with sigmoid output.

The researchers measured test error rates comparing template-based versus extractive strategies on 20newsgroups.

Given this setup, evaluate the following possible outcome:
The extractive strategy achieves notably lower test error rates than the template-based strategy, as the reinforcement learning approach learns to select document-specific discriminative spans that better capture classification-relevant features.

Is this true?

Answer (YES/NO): NO